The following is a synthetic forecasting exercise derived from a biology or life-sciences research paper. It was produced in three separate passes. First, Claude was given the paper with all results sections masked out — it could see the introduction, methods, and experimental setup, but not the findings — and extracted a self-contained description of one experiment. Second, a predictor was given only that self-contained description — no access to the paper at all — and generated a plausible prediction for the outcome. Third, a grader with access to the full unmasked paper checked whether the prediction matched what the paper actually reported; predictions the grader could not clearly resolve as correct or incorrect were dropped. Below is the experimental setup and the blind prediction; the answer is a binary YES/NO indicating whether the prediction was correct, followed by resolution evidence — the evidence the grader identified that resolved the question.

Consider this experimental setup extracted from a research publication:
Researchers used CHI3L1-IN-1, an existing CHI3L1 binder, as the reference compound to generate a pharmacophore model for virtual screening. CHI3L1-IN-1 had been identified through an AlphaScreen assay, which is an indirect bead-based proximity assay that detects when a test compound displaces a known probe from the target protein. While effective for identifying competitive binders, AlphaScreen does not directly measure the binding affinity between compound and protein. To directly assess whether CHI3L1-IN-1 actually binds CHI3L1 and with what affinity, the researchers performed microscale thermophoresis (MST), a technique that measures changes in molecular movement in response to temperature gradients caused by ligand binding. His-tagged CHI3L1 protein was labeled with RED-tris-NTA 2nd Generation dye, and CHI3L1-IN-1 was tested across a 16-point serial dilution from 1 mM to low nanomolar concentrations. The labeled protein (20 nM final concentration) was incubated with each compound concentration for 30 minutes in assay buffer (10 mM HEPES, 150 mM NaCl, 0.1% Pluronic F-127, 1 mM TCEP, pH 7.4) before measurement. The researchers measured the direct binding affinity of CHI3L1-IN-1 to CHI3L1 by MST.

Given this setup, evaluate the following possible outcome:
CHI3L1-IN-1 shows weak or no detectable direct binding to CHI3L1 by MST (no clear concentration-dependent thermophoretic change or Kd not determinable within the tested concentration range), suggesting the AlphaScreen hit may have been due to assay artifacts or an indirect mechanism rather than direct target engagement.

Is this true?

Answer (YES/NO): NO